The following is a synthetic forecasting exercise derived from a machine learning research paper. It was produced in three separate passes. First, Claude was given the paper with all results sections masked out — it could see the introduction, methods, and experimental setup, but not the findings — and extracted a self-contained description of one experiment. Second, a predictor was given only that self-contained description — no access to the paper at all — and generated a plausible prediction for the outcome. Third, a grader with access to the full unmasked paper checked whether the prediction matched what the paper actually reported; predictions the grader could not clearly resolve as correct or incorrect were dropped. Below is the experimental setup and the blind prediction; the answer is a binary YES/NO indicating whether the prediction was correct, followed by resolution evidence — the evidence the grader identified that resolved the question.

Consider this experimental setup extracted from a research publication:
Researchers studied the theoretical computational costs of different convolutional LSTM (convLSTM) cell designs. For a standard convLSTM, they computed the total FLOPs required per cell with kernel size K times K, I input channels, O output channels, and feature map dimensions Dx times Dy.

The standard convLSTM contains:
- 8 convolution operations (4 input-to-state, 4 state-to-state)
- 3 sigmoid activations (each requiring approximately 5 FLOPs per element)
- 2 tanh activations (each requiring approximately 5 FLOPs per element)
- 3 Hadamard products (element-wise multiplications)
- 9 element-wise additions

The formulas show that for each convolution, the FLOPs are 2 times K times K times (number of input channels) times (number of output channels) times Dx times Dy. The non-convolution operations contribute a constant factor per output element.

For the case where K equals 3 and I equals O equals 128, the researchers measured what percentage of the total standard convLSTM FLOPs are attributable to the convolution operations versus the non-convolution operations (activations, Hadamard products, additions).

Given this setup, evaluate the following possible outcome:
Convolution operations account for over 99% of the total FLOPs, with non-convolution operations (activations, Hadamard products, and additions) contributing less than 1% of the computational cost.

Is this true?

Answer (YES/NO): YES